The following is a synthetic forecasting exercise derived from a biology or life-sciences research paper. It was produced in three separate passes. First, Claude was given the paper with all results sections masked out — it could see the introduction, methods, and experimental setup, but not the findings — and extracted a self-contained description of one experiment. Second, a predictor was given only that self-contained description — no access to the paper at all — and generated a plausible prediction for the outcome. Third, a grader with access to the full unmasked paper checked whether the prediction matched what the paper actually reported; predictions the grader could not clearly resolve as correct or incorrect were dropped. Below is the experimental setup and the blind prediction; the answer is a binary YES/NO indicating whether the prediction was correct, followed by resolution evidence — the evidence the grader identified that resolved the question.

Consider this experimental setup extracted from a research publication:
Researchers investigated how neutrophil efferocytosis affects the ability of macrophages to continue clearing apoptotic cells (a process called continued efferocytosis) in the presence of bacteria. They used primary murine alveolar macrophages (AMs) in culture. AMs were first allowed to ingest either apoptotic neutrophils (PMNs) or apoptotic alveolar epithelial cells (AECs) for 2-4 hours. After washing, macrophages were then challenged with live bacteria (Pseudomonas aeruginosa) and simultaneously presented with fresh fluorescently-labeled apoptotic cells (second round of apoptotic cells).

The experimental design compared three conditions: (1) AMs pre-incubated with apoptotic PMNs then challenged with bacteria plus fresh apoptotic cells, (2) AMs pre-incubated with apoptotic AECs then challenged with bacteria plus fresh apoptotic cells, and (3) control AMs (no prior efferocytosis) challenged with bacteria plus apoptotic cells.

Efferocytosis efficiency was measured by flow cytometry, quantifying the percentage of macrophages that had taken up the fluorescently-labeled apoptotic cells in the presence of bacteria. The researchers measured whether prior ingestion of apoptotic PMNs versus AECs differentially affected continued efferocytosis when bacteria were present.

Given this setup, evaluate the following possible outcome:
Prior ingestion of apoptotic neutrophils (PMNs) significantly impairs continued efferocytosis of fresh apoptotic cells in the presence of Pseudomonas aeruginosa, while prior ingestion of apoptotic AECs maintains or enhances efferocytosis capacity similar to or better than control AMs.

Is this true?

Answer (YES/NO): NO